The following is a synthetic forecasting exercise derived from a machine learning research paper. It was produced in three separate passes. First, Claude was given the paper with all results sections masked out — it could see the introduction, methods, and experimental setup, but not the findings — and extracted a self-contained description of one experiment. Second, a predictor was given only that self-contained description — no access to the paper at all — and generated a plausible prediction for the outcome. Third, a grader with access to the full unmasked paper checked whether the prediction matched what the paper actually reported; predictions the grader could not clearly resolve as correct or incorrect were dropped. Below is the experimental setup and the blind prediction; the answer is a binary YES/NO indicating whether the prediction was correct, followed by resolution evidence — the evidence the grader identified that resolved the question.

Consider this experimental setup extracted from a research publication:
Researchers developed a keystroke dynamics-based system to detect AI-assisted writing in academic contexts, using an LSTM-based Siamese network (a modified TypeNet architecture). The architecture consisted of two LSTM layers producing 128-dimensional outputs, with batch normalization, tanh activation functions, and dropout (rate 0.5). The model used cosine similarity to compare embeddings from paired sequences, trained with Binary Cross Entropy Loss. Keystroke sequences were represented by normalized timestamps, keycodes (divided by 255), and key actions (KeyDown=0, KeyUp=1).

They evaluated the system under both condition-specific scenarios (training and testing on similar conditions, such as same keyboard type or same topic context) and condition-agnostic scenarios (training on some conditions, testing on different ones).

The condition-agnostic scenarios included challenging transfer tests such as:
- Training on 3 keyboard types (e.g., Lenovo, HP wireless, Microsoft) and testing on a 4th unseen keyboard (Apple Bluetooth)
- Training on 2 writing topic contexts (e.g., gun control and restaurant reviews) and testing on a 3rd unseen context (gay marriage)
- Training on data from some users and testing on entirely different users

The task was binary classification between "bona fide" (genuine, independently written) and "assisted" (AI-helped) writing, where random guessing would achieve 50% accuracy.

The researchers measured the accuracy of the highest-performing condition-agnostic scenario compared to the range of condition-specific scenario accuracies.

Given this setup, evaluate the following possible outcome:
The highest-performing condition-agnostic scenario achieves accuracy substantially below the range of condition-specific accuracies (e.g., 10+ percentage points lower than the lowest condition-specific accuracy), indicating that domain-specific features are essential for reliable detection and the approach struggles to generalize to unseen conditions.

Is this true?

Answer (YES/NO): NO